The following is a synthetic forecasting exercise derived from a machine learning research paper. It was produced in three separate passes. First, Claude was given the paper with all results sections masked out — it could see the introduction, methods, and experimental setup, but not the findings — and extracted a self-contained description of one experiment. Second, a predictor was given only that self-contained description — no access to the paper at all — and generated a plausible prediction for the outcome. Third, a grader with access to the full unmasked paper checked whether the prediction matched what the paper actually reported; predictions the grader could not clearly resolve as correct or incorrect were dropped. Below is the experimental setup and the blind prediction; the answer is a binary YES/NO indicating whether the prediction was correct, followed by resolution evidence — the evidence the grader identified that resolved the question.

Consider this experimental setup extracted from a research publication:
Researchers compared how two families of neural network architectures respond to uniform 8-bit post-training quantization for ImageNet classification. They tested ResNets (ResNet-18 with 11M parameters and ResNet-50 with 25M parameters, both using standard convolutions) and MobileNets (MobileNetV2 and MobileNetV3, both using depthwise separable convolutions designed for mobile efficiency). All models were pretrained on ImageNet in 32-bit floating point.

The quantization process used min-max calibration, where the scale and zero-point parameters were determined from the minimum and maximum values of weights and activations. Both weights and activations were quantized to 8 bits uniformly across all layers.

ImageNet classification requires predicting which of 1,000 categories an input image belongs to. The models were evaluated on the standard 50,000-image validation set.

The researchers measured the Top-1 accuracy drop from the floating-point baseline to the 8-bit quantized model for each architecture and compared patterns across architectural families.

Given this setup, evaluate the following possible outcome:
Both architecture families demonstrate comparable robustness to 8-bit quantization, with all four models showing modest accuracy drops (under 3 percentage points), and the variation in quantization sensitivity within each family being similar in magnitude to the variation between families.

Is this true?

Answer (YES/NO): YES